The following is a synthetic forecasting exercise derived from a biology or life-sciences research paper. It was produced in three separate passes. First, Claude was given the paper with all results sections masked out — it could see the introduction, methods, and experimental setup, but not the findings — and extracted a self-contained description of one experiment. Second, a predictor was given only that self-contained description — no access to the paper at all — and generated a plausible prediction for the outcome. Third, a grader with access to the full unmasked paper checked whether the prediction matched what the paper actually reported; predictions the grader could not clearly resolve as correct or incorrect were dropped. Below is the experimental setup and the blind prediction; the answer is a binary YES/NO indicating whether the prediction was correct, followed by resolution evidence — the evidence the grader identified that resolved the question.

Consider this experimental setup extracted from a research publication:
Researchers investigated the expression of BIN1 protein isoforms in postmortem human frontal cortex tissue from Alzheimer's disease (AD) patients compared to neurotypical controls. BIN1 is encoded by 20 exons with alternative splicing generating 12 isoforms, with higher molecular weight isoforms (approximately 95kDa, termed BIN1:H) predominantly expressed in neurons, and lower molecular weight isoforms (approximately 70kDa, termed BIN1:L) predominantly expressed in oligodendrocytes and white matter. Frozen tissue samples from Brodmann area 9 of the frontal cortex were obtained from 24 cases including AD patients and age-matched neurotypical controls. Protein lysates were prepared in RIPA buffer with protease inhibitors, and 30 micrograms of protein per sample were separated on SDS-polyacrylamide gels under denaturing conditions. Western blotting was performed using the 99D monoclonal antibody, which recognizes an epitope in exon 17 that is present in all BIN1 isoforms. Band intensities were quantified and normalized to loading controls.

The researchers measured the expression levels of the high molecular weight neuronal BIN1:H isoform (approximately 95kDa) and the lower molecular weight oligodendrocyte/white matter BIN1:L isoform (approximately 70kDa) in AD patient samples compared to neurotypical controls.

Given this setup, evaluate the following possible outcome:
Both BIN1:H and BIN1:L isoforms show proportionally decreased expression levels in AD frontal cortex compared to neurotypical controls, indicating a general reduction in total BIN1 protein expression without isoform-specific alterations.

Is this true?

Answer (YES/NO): NO